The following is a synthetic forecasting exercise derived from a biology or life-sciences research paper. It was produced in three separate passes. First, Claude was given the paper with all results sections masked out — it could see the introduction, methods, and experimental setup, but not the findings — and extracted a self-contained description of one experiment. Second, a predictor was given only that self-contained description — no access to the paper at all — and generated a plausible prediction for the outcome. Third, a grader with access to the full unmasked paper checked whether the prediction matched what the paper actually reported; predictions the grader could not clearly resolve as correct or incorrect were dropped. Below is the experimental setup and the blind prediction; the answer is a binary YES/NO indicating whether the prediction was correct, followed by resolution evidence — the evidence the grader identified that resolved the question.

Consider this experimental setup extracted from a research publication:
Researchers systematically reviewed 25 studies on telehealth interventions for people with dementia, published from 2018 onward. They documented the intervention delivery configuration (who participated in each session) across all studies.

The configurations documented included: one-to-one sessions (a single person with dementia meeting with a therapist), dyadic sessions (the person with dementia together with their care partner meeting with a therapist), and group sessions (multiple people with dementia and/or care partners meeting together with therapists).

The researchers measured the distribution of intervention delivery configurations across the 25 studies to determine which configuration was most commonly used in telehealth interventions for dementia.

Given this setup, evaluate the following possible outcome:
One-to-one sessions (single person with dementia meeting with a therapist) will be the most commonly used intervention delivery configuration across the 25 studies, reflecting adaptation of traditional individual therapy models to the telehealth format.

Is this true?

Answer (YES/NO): NO